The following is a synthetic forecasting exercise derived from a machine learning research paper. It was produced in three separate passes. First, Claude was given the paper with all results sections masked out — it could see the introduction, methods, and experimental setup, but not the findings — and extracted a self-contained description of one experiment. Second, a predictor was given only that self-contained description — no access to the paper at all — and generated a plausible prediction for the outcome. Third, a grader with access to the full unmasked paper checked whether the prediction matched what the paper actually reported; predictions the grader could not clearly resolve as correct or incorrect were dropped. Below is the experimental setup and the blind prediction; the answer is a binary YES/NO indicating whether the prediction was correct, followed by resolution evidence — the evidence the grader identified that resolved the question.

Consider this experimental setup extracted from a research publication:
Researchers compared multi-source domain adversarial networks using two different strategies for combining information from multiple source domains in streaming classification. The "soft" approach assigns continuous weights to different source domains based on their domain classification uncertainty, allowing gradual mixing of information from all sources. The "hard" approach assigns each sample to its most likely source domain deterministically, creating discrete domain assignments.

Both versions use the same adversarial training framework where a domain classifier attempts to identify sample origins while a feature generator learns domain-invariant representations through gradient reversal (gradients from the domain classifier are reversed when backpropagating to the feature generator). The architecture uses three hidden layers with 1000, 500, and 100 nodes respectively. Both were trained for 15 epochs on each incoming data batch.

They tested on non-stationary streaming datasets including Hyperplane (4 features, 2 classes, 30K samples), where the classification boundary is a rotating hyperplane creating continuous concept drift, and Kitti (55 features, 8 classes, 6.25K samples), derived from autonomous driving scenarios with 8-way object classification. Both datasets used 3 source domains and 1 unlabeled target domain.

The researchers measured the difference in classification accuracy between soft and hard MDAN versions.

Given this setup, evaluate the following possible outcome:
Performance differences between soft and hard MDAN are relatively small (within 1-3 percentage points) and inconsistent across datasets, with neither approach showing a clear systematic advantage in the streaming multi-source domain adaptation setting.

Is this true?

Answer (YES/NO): YES